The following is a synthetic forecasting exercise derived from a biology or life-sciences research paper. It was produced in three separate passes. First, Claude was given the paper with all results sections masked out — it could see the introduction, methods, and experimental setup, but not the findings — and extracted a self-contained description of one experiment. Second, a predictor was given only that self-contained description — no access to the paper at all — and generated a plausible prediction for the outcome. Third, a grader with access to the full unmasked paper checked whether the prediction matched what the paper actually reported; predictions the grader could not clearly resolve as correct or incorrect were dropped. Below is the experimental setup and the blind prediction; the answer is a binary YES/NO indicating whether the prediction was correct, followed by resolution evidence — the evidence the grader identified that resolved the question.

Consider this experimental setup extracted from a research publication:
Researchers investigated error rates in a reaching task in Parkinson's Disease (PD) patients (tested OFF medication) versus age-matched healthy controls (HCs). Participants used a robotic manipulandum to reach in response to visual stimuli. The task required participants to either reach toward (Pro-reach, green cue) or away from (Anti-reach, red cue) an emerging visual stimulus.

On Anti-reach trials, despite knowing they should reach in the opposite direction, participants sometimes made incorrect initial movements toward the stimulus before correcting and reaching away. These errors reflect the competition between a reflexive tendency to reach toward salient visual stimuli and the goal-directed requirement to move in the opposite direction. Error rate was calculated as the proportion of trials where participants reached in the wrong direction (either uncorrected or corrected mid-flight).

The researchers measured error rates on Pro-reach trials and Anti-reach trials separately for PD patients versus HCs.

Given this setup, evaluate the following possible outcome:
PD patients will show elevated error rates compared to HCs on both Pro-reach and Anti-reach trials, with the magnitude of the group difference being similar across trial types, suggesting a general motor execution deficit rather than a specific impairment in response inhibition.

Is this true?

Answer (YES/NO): NO